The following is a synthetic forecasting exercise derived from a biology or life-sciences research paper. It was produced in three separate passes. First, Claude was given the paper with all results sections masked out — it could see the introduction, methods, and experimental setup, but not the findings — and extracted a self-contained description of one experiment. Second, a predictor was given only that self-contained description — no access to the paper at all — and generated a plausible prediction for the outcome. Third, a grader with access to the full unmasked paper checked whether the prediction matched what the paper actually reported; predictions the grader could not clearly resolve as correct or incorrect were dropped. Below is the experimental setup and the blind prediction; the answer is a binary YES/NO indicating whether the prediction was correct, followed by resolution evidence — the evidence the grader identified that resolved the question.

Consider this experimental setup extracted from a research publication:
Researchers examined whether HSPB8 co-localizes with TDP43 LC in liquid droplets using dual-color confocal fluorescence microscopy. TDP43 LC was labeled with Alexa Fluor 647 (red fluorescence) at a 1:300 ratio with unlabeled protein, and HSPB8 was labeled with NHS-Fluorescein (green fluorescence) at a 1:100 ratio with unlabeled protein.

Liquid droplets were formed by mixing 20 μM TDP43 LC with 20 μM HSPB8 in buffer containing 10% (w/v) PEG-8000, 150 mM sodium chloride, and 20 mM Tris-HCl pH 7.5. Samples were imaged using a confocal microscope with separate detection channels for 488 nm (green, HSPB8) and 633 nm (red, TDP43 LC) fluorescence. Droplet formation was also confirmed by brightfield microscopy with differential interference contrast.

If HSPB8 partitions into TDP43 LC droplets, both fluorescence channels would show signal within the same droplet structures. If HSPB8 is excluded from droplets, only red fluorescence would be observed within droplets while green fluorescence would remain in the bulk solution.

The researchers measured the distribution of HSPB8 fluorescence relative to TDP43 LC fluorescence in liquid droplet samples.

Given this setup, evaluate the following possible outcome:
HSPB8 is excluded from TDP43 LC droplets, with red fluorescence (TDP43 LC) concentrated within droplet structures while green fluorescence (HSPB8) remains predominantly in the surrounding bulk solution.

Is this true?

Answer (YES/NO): NO